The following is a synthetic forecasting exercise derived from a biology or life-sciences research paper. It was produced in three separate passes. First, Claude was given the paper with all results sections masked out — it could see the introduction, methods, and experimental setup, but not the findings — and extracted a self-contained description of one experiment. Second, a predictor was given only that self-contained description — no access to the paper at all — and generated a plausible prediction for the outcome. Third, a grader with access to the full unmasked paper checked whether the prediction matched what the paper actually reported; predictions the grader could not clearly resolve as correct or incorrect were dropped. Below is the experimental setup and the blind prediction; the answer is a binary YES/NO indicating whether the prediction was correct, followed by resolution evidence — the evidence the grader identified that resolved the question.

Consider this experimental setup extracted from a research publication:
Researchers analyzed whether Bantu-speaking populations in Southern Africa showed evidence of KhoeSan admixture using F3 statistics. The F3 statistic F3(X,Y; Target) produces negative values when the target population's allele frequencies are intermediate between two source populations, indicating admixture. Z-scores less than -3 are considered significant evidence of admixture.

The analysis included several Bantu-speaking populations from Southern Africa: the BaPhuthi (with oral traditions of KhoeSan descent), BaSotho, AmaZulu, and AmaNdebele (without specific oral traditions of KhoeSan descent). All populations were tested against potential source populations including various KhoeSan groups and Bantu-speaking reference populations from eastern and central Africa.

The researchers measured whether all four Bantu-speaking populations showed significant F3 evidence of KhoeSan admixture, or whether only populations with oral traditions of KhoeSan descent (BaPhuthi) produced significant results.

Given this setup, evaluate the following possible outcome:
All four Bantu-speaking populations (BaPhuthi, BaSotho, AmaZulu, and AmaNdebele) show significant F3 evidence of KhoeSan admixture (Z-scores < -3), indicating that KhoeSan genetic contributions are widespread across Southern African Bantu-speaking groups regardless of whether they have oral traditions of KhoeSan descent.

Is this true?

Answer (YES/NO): YES